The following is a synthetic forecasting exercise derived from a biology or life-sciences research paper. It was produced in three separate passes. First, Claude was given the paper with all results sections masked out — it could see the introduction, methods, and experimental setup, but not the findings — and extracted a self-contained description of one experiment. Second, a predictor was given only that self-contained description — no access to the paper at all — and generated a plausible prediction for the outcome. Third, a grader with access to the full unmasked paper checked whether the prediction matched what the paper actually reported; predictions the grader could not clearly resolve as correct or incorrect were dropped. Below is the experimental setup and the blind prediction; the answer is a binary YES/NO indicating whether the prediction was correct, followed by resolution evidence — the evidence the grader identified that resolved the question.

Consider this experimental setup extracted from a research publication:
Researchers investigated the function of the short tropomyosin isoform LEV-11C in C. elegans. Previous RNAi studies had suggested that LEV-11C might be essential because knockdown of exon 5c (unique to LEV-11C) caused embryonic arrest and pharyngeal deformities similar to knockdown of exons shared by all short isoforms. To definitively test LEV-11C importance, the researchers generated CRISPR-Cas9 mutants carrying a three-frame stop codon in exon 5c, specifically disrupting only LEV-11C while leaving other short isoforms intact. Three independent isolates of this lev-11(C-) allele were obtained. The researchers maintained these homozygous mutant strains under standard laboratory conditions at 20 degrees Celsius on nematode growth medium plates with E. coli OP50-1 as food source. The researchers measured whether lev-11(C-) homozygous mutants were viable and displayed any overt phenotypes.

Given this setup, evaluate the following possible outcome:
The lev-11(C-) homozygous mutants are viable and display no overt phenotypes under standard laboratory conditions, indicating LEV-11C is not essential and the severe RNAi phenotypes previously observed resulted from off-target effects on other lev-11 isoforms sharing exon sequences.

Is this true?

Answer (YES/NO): YES